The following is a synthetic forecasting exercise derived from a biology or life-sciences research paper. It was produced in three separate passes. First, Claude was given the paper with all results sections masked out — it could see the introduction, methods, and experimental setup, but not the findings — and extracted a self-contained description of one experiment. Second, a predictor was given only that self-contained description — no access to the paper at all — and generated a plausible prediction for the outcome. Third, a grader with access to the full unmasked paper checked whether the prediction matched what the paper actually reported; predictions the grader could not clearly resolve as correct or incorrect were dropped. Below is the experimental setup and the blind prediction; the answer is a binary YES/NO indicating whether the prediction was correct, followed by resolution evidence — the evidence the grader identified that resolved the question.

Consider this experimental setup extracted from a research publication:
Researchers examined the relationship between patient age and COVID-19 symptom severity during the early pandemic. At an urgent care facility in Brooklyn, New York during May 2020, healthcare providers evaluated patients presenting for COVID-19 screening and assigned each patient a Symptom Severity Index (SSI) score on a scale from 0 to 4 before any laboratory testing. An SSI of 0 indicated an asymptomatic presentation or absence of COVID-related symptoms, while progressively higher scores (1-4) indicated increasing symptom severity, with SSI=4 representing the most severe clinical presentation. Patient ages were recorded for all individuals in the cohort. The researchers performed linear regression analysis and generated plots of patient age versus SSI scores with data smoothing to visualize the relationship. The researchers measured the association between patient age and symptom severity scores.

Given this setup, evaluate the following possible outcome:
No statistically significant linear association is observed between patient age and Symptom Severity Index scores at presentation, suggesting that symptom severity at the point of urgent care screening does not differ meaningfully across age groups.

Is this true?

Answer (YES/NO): NO